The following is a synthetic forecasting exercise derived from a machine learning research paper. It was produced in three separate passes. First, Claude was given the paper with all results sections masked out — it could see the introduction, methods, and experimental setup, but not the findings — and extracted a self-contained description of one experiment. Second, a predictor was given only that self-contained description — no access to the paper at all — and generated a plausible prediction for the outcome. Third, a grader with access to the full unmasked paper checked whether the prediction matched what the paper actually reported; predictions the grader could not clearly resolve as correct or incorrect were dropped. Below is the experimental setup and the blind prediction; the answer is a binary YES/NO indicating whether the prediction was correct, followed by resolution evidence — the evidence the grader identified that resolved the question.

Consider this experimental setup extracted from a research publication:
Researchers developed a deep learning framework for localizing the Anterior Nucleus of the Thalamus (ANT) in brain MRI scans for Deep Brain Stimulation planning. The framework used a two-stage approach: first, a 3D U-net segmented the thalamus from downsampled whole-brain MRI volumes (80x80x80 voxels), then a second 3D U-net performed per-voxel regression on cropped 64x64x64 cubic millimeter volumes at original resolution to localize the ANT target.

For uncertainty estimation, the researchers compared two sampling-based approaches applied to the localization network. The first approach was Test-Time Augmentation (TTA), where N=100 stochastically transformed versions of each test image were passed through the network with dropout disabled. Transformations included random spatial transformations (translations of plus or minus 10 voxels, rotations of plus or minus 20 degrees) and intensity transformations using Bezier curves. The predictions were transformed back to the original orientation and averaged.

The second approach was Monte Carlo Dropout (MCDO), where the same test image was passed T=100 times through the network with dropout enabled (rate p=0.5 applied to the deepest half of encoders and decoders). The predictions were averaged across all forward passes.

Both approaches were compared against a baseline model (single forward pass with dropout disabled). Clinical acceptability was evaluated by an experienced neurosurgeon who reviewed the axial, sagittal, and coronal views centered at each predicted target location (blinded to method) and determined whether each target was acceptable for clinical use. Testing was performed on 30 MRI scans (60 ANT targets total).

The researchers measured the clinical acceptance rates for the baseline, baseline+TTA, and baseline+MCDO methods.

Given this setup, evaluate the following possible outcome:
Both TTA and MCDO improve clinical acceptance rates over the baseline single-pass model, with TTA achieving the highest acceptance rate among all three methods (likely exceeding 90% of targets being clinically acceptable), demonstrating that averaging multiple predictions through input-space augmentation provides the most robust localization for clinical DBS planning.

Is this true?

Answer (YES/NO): NO